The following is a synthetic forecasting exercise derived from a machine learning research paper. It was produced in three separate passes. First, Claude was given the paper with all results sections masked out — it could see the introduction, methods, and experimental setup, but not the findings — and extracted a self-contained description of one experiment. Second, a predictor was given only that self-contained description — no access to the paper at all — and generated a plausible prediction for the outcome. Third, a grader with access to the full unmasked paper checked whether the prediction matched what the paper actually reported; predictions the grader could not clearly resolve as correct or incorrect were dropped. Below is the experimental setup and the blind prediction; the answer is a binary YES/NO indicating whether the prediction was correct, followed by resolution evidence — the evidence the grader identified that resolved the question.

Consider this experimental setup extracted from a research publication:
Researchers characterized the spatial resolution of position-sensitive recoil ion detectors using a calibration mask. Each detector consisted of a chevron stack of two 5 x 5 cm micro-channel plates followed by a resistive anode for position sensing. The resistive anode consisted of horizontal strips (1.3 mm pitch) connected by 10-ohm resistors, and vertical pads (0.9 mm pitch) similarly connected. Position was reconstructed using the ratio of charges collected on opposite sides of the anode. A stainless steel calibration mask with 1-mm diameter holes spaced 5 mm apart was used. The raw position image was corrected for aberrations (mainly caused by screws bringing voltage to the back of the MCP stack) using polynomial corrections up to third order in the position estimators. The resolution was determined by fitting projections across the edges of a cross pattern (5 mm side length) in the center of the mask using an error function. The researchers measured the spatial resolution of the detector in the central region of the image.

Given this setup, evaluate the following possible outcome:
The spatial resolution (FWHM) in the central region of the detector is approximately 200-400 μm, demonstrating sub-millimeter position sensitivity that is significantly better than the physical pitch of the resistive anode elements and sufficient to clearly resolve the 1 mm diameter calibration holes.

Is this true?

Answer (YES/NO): NO